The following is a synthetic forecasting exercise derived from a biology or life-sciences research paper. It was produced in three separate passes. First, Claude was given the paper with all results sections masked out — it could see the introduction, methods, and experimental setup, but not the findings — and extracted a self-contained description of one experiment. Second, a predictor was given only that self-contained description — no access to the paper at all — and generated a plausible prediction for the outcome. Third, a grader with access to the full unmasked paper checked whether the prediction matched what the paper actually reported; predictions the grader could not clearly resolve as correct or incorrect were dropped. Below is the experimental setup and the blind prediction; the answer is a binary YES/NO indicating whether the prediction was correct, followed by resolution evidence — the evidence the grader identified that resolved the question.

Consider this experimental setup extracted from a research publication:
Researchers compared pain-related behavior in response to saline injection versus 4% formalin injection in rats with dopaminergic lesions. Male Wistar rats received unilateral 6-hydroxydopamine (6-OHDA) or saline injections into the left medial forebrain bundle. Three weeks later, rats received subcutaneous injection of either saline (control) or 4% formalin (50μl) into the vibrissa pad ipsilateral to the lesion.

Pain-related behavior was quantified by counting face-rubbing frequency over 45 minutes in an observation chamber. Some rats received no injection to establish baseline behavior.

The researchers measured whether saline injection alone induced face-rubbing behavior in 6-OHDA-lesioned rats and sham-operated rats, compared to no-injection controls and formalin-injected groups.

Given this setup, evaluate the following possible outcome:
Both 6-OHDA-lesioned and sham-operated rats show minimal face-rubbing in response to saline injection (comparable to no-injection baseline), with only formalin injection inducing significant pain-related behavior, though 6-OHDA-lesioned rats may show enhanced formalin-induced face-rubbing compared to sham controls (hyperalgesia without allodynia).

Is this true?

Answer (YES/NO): YES